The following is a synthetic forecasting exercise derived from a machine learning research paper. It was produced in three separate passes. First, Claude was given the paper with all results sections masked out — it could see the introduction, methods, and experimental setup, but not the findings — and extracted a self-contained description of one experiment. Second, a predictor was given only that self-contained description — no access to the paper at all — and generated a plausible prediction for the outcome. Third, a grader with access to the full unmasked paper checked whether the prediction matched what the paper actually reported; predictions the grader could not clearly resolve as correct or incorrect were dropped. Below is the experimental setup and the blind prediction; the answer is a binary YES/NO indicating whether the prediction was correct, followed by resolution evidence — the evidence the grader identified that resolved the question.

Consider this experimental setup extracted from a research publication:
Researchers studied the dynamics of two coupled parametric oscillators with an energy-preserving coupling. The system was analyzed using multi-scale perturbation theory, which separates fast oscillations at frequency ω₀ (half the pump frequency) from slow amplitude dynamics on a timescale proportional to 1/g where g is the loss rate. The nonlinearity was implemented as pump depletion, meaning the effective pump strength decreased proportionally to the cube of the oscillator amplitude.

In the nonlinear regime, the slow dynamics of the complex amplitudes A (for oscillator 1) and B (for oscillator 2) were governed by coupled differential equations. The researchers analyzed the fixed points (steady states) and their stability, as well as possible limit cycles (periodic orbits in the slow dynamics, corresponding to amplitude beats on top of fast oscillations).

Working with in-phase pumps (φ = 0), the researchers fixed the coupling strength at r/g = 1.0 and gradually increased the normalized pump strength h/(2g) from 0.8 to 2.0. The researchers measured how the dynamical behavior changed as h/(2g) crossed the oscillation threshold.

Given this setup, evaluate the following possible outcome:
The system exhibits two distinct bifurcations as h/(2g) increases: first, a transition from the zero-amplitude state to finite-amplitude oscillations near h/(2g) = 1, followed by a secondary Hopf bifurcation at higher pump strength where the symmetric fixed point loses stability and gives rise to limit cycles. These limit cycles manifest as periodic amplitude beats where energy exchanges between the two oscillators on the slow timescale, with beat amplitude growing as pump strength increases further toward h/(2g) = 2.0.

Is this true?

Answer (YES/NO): NO